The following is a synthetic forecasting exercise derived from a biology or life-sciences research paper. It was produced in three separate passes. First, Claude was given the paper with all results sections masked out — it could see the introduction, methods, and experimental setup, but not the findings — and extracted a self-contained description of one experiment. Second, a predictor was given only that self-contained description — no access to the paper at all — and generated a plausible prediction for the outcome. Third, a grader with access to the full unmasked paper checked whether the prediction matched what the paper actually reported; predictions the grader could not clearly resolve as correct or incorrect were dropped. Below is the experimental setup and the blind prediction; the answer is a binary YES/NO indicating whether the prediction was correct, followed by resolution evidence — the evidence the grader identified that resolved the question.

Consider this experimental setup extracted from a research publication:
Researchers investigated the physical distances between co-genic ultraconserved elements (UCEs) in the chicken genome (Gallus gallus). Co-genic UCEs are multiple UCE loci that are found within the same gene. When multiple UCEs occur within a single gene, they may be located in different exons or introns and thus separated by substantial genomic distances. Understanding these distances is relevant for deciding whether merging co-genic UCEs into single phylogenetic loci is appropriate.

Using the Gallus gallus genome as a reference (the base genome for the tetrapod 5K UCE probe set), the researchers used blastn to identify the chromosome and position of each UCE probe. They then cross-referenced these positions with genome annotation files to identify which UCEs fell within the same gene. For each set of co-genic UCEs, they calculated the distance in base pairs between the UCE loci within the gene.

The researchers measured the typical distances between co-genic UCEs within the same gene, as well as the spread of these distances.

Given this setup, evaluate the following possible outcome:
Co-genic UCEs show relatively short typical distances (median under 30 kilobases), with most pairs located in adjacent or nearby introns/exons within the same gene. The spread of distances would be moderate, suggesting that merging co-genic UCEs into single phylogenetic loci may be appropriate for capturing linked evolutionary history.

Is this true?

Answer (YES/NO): YES